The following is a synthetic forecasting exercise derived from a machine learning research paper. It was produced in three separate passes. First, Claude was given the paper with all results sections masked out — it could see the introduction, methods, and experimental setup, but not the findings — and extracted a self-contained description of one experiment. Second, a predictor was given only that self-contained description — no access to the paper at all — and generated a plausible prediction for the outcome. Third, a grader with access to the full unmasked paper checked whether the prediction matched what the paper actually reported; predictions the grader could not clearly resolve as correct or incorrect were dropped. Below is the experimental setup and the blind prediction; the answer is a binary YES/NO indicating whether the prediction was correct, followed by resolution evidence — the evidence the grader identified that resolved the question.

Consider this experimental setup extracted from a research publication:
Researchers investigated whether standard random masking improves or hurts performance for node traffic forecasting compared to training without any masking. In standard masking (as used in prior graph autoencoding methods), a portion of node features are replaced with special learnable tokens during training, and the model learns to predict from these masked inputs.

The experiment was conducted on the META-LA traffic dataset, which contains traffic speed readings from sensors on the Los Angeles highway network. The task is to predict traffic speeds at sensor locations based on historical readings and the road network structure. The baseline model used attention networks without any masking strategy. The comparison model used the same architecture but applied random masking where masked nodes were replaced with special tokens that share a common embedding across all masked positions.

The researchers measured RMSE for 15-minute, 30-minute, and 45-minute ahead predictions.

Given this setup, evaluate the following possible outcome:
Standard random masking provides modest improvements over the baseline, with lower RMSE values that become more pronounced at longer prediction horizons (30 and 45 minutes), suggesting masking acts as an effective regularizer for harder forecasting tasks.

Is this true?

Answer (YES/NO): NO